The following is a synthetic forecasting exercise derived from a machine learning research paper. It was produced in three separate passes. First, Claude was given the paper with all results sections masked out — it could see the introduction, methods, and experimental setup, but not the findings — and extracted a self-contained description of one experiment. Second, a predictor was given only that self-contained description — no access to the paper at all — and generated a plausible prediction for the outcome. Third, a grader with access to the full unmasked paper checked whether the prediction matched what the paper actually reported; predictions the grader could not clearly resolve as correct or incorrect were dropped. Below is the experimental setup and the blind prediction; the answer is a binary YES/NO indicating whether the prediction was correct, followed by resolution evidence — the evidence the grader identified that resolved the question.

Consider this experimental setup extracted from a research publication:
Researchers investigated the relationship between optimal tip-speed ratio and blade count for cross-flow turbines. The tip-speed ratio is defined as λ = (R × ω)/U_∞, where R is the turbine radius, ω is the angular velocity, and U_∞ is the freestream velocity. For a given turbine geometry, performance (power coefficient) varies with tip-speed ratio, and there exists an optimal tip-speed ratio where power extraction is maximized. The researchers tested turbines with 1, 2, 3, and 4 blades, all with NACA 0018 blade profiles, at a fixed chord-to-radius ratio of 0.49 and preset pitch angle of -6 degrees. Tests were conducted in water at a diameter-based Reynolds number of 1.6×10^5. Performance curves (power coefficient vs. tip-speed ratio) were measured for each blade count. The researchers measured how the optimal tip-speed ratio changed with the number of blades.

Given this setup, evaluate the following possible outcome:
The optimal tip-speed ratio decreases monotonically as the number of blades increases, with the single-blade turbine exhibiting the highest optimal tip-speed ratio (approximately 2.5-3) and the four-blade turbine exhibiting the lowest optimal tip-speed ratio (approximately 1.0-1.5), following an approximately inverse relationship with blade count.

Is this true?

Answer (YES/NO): NO